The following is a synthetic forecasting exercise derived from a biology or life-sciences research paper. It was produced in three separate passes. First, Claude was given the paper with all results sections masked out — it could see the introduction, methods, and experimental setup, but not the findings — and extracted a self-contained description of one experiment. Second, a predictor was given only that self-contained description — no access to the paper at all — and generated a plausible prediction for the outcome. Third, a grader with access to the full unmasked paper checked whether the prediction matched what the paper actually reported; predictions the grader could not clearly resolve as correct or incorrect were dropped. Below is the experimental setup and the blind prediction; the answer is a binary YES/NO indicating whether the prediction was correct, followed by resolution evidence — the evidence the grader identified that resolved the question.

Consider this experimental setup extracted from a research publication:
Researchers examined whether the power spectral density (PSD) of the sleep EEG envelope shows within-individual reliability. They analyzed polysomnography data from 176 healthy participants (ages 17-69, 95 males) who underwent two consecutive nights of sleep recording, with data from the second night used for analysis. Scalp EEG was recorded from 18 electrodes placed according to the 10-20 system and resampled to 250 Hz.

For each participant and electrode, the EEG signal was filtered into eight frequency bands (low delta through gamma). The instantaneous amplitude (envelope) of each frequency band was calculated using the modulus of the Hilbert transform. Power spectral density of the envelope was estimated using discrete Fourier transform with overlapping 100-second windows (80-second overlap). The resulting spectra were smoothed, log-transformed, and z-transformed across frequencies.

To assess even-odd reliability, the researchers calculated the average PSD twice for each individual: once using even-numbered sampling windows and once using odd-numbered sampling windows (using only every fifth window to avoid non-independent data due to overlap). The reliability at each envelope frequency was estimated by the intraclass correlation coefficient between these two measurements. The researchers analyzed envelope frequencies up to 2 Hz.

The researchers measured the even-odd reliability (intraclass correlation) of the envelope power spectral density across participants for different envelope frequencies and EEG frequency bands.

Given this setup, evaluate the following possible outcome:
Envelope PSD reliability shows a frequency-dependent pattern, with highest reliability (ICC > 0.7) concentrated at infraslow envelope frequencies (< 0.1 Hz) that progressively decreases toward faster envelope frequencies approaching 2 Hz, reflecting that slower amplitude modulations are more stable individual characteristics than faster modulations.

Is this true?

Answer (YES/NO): NO